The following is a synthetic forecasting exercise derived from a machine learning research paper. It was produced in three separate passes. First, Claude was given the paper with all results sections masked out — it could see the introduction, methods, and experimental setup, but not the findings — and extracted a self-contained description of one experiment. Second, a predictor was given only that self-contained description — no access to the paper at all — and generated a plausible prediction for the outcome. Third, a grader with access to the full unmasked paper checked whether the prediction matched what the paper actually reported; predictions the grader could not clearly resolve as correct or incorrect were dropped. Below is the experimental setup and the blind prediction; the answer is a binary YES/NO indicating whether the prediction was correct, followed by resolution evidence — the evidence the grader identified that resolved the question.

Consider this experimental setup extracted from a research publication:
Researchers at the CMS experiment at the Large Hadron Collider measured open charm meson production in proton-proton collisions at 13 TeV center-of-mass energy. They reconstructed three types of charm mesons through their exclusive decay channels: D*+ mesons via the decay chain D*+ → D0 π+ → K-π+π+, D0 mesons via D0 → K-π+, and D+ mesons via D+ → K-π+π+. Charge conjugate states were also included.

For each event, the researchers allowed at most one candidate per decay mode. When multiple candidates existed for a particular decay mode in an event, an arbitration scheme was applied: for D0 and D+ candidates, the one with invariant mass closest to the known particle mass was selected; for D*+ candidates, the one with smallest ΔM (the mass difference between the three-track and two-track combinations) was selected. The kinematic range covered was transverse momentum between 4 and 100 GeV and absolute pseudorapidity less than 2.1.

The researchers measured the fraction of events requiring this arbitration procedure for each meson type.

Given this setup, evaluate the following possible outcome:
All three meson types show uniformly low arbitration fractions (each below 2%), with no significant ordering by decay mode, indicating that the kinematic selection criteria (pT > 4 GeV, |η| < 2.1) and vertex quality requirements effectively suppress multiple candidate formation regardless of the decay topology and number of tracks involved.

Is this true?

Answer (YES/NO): NO